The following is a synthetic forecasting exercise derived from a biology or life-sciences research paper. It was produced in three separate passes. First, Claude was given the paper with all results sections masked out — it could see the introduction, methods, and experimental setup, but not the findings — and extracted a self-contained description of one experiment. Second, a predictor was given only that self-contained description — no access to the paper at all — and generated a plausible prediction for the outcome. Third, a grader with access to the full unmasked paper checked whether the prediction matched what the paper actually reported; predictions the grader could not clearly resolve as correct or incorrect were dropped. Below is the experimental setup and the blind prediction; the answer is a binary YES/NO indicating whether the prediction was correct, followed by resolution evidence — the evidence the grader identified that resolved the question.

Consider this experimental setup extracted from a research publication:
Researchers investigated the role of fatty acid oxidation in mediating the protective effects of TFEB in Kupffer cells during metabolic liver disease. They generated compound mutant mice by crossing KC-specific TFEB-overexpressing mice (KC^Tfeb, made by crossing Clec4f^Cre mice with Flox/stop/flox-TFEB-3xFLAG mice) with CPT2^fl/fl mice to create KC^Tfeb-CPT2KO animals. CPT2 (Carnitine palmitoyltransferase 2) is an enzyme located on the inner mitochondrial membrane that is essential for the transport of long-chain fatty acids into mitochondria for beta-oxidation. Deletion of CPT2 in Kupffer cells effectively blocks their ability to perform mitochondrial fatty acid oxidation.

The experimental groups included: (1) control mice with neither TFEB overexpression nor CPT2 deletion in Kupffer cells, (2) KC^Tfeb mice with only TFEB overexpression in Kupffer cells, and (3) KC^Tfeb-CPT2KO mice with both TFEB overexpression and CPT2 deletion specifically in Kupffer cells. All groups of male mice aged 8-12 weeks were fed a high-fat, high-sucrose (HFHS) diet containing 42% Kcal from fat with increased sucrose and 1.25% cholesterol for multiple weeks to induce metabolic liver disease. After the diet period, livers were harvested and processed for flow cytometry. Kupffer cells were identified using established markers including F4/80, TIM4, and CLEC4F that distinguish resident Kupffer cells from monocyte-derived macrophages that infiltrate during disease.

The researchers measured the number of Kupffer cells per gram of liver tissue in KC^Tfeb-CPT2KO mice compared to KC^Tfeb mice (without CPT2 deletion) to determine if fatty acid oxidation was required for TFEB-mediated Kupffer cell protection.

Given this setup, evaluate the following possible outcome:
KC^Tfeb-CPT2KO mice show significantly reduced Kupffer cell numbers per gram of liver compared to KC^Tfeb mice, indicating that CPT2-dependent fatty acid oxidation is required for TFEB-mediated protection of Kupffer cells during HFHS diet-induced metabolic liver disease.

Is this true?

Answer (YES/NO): NO